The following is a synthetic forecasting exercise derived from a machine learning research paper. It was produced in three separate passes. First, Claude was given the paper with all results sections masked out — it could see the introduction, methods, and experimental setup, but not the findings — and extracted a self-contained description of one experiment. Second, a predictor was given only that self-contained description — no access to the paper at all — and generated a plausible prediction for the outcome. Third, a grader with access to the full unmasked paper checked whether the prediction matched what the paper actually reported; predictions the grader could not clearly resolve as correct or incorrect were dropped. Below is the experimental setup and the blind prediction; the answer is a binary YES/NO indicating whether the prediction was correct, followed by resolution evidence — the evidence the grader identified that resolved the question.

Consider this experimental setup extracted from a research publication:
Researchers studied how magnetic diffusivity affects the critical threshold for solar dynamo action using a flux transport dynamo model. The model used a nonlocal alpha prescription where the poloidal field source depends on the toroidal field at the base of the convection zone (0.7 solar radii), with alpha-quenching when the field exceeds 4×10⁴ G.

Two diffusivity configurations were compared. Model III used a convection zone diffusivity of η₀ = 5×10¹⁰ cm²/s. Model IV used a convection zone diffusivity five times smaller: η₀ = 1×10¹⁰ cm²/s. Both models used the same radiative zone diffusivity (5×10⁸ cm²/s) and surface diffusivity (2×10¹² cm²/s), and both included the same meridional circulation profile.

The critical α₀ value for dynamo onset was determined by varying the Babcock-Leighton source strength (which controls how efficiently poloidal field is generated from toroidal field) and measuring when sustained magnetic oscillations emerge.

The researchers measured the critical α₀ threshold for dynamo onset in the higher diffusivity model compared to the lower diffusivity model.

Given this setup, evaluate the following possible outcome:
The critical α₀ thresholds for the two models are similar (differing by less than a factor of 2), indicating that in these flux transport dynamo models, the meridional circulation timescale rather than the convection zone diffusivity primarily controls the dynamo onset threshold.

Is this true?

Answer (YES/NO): NO